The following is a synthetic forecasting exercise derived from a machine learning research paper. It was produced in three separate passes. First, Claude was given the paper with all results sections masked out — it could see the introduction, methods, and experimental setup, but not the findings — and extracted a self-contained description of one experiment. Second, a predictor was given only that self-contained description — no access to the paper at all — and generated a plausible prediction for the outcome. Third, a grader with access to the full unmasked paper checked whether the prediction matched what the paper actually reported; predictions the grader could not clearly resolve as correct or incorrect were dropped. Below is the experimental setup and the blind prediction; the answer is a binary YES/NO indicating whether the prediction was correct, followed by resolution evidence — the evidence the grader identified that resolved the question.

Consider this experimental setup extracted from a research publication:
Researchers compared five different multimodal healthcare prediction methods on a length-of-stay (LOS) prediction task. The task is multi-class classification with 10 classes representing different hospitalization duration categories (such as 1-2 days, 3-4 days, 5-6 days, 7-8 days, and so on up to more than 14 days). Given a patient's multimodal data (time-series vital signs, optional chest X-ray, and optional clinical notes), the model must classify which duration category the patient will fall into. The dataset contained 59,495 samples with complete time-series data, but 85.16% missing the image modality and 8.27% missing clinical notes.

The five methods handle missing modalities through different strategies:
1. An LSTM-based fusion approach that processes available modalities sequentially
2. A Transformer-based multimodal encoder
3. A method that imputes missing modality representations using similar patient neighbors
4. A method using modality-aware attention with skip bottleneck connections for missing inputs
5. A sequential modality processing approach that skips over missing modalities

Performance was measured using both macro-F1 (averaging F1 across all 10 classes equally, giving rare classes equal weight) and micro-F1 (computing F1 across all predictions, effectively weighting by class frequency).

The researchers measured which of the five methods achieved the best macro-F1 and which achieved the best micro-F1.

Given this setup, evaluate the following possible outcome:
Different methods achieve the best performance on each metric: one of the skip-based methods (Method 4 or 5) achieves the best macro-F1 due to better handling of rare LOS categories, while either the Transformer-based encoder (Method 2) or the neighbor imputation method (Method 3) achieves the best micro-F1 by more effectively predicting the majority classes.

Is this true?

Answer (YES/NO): NO